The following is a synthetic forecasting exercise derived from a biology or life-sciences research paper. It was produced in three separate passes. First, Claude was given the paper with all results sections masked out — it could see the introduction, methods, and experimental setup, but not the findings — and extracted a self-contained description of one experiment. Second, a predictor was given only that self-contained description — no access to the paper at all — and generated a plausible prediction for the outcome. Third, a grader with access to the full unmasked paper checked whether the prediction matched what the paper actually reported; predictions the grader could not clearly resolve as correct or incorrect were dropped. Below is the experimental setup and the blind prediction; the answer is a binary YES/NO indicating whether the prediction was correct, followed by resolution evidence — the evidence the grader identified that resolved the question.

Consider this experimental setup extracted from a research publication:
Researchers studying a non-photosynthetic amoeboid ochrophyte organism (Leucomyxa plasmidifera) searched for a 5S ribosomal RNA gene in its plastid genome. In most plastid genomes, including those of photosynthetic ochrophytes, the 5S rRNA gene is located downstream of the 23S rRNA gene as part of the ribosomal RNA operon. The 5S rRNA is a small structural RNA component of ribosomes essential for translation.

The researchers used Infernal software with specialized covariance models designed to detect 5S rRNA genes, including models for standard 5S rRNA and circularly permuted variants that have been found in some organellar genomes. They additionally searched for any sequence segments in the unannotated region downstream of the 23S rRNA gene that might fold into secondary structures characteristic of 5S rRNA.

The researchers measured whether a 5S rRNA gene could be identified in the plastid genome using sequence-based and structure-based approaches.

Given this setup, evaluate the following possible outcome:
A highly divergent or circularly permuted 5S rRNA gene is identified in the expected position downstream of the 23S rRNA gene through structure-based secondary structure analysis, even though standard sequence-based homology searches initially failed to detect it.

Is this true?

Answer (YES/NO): NO